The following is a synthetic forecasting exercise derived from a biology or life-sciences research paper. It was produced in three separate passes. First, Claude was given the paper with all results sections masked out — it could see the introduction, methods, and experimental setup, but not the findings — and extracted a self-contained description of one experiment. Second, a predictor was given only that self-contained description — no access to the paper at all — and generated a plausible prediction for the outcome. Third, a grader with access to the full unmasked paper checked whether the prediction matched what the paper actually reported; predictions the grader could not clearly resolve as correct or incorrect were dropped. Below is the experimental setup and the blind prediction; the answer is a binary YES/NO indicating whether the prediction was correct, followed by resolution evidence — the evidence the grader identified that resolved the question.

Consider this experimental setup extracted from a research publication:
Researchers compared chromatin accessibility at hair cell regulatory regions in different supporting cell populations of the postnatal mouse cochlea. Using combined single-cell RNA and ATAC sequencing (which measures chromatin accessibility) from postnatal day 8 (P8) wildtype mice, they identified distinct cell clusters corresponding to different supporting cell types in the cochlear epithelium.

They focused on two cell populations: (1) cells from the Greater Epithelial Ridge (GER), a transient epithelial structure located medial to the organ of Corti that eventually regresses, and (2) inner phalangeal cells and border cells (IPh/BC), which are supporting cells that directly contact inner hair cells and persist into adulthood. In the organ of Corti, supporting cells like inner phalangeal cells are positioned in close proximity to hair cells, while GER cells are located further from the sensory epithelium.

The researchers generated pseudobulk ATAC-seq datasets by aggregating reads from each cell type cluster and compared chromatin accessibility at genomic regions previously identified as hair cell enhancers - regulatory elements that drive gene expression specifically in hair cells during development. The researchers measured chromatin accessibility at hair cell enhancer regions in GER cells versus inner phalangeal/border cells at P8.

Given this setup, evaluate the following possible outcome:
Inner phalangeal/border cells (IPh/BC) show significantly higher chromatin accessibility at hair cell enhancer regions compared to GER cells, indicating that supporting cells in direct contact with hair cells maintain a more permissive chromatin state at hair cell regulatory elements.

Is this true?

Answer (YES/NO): NO